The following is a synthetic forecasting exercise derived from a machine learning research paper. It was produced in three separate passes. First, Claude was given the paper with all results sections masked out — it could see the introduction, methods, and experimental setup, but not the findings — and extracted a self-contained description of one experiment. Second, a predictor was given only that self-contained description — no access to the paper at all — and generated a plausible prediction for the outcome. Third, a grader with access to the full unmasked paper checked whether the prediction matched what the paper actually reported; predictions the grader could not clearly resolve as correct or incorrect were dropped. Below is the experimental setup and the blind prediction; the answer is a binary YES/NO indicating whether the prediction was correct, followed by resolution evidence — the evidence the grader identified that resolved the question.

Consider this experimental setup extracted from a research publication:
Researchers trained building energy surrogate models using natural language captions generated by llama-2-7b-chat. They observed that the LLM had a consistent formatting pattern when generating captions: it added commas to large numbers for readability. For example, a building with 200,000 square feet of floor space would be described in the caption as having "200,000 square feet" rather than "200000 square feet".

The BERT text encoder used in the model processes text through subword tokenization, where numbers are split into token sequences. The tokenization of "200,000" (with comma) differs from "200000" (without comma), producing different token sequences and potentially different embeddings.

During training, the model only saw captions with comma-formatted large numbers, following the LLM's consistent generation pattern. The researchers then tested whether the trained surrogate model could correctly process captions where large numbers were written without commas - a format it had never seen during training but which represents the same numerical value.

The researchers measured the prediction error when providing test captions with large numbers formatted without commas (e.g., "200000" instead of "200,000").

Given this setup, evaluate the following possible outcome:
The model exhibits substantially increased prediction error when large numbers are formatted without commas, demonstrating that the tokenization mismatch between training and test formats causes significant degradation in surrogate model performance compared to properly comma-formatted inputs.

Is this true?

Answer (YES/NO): YES